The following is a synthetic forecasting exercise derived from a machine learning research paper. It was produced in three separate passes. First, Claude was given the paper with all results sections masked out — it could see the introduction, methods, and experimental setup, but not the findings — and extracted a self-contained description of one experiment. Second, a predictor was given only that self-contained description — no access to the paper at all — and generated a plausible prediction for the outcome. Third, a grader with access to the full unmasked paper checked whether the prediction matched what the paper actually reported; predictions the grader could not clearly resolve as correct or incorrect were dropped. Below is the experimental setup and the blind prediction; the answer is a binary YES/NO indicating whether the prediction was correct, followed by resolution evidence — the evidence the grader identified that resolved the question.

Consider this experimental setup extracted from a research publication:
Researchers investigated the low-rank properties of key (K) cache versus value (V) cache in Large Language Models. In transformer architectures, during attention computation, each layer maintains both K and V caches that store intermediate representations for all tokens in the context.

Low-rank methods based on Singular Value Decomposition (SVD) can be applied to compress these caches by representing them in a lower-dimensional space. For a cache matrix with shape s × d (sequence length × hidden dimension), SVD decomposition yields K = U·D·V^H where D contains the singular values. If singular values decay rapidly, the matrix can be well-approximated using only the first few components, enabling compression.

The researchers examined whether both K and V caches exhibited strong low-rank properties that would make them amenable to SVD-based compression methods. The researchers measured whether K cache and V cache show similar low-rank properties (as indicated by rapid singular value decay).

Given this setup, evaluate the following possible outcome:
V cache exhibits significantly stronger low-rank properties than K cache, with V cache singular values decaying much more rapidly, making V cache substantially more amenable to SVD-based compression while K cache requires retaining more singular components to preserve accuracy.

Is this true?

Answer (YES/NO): NO